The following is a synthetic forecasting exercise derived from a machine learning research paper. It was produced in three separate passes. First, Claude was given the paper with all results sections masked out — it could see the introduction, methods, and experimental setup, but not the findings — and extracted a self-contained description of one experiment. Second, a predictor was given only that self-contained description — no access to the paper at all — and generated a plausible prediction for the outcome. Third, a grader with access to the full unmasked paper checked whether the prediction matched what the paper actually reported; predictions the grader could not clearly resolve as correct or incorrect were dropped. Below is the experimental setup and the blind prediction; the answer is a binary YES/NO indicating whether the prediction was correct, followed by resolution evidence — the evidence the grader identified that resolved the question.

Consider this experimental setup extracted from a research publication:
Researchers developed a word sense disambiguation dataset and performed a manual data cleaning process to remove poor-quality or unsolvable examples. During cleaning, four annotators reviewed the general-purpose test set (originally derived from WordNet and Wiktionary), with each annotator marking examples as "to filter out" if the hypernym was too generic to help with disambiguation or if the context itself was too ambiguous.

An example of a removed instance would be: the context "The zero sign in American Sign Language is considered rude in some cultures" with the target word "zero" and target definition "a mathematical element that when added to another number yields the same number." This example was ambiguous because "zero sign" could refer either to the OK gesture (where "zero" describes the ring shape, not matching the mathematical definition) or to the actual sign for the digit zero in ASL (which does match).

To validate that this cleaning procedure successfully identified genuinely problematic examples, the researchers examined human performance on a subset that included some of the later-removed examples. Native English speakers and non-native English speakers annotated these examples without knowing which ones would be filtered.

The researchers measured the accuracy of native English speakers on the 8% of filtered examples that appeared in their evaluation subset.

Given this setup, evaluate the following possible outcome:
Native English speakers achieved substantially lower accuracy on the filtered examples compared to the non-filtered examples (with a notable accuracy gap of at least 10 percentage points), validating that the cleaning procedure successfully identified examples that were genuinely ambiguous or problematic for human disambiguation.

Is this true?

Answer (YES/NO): YES